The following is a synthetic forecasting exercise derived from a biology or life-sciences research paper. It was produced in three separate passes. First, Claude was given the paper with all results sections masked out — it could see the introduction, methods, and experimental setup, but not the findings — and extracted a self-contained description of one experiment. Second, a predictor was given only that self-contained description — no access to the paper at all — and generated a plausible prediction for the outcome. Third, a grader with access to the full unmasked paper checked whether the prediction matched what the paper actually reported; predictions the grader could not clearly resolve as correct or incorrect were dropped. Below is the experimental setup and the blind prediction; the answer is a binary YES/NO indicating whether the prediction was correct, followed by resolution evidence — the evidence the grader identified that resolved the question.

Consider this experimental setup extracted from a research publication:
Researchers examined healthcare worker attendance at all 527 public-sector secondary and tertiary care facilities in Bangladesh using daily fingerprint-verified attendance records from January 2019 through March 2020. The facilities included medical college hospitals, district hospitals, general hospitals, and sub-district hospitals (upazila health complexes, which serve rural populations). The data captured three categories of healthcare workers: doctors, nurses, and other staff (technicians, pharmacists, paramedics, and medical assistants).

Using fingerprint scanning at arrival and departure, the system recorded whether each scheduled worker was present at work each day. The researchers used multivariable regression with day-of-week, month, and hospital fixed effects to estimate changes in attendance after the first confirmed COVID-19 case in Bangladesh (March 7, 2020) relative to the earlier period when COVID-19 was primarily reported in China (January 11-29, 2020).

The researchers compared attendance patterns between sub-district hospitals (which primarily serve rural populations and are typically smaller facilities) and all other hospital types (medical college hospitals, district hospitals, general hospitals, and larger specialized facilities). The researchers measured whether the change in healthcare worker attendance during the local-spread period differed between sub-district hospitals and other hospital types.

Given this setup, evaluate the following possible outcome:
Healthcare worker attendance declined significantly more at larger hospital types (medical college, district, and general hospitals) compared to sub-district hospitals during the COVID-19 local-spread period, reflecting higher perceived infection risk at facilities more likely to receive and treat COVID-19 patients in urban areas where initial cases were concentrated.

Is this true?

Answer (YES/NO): YES